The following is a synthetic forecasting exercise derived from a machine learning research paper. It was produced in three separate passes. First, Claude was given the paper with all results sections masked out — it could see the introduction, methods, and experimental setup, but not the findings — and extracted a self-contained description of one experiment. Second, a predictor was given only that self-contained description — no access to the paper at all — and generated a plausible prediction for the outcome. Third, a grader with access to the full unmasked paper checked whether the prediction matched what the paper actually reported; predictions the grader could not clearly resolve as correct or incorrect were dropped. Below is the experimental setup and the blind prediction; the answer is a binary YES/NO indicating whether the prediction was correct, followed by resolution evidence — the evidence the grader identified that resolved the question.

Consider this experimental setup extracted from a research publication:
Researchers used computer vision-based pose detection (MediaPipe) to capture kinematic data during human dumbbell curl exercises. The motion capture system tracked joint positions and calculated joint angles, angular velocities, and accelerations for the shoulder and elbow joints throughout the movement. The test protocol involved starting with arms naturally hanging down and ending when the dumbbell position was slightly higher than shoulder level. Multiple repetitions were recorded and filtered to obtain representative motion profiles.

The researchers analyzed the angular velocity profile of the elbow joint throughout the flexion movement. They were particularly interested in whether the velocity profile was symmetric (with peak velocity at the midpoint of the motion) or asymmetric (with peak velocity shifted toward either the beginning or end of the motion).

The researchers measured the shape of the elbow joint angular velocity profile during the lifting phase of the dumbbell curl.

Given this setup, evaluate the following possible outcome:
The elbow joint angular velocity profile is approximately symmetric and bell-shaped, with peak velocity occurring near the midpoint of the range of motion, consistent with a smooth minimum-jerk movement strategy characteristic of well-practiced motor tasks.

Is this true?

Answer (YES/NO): NO